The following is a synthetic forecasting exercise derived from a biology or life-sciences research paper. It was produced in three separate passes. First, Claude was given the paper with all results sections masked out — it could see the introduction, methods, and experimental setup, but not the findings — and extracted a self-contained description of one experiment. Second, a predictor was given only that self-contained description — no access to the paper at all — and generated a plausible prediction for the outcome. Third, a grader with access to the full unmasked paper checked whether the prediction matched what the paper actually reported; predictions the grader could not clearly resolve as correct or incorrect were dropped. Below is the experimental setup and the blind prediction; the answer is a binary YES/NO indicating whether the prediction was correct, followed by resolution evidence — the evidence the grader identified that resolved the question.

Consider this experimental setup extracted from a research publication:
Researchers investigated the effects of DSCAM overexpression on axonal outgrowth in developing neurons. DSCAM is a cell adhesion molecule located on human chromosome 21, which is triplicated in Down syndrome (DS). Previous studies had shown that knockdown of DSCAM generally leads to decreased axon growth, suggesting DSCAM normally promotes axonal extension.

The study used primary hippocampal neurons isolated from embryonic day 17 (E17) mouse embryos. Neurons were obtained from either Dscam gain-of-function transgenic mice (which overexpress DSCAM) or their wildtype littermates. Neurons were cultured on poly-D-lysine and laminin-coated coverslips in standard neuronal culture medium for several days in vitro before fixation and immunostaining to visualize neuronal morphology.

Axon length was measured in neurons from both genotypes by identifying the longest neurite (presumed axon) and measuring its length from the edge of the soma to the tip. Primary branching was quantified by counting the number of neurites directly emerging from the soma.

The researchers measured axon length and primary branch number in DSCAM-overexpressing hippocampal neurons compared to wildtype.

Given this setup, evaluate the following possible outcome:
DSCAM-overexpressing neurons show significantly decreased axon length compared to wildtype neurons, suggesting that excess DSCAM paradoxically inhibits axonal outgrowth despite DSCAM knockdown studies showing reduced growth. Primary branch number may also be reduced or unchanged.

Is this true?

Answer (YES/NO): YES